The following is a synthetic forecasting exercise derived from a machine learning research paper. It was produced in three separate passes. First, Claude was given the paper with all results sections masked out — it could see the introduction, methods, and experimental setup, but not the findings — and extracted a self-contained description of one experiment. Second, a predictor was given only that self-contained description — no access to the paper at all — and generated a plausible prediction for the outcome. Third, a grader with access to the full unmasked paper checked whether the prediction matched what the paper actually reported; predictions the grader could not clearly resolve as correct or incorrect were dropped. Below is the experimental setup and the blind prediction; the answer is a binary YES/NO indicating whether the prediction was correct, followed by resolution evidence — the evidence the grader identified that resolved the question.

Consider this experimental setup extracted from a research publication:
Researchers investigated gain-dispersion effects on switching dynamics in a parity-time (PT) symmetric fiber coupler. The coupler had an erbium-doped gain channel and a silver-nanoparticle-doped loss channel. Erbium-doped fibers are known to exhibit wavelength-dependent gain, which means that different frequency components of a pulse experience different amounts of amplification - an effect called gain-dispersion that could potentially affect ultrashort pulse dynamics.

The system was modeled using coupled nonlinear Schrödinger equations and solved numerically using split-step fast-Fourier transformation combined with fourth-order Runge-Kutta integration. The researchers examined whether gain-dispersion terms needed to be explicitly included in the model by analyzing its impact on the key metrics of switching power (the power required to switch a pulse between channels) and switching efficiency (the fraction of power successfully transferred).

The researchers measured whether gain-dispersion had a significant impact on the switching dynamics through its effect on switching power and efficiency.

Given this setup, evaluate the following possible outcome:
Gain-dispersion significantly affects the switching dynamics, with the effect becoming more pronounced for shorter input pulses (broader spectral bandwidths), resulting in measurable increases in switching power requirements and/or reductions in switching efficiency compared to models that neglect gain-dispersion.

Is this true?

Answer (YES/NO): NO